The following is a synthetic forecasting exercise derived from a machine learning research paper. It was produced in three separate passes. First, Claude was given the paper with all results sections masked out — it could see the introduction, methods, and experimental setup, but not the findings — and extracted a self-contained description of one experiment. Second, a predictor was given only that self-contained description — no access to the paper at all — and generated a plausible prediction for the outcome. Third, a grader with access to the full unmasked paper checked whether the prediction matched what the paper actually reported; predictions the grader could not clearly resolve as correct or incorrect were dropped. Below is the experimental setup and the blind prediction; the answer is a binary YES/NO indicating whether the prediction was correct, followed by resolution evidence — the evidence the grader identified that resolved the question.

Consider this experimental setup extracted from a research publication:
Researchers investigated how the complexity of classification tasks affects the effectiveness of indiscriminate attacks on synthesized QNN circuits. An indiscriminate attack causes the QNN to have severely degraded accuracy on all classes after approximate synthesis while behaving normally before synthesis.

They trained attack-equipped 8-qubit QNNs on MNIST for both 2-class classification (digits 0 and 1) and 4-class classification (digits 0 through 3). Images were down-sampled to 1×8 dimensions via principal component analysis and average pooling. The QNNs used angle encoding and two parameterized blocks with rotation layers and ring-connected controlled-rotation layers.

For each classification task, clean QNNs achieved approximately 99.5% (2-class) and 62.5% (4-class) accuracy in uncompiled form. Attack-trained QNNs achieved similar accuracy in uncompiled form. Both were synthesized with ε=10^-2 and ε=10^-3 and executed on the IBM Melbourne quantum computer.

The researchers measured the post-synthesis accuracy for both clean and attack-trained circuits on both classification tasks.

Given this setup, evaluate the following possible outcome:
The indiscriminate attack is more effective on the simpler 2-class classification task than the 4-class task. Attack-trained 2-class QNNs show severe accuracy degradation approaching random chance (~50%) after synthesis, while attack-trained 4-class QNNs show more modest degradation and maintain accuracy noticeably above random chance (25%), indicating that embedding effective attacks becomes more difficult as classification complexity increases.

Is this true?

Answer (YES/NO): NO